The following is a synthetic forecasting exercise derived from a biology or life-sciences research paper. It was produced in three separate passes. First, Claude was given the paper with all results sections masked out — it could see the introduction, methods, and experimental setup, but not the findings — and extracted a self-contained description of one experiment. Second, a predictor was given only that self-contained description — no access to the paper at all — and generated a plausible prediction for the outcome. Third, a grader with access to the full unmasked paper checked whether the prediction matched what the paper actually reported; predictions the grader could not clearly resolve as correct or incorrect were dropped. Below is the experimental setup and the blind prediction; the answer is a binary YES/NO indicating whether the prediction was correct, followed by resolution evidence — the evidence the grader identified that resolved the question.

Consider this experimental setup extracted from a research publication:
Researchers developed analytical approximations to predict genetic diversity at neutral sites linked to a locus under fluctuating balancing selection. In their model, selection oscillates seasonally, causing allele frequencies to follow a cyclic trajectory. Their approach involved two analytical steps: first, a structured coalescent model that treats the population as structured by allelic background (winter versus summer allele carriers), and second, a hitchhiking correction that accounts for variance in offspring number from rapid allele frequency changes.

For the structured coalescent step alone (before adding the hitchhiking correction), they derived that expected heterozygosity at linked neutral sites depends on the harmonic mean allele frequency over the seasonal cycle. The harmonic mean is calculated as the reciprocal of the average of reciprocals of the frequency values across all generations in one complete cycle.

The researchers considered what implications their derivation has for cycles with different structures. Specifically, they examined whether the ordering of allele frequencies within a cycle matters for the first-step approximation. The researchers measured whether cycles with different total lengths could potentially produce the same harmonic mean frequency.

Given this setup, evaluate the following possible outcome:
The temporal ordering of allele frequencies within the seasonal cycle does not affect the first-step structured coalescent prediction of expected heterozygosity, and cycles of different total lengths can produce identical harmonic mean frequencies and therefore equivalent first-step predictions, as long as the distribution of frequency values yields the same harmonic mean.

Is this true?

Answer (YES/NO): YES